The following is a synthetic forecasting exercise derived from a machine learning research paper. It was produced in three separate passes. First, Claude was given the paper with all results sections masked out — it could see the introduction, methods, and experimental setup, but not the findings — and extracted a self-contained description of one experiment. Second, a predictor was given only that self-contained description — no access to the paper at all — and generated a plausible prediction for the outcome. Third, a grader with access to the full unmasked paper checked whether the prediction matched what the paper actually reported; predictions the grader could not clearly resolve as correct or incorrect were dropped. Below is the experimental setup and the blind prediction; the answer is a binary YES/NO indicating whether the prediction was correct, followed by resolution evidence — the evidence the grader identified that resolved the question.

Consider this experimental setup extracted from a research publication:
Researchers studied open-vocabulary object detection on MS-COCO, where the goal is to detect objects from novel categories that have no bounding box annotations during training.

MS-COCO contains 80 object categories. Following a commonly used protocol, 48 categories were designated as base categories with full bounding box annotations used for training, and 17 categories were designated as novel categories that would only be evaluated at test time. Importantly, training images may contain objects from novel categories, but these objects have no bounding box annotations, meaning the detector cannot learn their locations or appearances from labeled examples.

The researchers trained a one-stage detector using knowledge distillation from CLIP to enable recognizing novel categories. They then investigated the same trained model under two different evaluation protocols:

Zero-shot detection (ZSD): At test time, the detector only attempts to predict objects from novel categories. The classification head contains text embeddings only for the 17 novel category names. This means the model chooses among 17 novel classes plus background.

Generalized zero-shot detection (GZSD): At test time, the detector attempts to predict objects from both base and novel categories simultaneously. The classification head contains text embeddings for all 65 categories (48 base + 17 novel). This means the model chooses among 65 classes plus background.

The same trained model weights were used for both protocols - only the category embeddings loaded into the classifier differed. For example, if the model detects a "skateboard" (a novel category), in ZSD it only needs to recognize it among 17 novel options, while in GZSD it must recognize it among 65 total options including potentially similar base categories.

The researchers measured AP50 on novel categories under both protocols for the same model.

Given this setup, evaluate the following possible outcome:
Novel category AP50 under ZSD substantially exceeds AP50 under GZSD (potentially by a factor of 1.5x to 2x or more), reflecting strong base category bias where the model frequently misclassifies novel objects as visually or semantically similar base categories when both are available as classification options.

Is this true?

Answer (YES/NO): NO